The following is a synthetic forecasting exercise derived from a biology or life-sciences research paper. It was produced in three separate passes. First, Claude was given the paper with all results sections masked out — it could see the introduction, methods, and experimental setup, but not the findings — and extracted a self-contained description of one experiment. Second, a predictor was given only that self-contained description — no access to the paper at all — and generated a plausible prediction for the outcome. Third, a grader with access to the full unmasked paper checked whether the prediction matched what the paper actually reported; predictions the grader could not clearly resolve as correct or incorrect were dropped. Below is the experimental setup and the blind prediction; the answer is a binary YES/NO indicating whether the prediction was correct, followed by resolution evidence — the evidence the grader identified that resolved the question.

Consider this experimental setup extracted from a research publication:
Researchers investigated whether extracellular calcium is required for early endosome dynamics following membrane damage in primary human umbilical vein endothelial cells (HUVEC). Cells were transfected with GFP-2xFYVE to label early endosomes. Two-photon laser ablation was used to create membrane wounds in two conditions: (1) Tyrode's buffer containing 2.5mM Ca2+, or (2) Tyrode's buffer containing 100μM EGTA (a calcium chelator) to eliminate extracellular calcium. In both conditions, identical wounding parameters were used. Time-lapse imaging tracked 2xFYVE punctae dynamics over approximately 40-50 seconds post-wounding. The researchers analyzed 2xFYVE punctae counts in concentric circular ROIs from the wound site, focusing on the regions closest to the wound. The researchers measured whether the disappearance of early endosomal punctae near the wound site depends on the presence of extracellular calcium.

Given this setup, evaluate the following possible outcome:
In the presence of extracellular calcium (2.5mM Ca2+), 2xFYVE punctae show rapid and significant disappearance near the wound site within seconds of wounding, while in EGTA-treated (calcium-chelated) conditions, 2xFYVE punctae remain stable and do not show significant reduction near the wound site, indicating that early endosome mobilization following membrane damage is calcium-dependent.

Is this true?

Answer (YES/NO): YES